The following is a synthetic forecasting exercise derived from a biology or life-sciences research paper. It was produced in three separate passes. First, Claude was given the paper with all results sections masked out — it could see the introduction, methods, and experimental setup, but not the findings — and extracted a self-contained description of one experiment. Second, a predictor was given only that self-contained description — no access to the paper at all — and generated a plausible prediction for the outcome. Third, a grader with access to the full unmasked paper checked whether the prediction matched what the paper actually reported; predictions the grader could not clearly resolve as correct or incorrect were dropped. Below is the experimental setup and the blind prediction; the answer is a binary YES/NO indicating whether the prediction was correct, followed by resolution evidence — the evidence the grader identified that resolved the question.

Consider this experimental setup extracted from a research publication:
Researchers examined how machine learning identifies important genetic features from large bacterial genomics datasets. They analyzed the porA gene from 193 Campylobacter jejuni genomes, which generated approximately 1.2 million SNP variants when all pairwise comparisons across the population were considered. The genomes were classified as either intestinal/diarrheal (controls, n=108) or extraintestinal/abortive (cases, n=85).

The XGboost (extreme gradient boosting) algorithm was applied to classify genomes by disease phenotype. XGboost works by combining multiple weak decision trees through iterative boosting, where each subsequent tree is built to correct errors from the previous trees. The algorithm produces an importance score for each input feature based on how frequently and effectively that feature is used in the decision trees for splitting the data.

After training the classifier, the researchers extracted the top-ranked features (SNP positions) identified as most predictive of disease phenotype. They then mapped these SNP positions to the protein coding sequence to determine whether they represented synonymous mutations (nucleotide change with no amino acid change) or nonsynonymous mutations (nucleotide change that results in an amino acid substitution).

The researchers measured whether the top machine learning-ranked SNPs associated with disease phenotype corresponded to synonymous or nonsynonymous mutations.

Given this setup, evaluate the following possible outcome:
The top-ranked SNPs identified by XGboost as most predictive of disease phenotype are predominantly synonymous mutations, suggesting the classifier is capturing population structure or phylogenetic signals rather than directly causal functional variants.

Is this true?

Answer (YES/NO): NO